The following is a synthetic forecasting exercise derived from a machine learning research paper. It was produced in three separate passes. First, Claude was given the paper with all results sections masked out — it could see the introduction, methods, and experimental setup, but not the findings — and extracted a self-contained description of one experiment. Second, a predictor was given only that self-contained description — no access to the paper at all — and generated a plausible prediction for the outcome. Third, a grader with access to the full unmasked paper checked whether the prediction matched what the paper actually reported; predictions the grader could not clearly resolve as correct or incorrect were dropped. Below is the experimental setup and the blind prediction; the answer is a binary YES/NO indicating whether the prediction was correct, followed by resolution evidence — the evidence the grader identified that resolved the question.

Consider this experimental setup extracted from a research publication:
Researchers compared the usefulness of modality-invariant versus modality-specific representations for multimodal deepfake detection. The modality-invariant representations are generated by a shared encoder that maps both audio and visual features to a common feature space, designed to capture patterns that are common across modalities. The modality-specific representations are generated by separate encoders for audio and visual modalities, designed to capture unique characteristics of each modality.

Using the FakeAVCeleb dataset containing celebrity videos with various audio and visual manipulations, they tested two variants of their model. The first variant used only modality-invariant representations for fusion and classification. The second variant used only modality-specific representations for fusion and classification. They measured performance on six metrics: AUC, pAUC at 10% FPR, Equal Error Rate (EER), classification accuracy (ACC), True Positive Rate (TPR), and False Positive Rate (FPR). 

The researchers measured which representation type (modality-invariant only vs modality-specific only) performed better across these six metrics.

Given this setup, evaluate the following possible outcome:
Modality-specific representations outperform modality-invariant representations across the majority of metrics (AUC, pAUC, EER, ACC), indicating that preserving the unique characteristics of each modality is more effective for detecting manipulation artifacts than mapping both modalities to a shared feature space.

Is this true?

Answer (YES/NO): NO